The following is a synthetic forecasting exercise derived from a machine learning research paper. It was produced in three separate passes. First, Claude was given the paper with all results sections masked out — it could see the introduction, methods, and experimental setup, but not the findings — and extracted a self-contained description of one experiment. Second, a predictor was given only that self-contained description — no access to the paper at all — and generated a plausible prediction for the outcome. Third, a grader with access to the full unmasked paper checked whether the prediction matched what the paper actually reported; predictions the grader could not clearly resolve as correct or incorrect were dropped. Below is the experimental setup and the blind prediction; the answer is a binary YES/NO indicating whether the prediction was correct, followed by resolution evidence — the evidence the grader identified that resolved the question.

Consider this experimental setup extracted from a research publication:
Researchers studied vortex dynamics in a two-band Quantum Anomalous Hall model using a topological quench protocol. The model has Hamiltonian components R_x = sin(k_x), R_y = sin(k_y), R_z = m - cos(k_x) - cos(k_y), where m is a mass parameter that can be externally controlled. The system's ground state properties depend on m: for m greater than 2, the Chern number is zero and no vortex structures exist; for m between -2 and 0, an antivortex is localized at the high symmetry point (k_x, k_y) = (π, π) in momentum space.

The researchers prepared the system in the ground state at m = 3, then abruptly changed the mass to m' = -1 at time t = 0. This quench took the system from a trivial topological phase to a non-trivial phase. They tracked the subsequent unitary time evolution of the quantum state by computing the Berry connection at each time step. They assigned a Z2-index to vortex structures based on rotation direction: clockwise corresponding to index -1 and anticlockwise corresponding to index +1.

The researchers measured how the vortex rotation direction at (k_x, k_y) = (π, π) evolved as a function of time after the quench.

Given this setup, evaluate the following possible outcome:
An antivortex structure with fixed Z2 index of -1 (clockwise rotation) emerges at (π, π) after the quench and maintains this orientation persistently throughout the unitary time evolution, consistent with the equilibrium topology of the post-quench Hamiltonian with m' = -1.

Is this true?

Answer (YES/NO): NO